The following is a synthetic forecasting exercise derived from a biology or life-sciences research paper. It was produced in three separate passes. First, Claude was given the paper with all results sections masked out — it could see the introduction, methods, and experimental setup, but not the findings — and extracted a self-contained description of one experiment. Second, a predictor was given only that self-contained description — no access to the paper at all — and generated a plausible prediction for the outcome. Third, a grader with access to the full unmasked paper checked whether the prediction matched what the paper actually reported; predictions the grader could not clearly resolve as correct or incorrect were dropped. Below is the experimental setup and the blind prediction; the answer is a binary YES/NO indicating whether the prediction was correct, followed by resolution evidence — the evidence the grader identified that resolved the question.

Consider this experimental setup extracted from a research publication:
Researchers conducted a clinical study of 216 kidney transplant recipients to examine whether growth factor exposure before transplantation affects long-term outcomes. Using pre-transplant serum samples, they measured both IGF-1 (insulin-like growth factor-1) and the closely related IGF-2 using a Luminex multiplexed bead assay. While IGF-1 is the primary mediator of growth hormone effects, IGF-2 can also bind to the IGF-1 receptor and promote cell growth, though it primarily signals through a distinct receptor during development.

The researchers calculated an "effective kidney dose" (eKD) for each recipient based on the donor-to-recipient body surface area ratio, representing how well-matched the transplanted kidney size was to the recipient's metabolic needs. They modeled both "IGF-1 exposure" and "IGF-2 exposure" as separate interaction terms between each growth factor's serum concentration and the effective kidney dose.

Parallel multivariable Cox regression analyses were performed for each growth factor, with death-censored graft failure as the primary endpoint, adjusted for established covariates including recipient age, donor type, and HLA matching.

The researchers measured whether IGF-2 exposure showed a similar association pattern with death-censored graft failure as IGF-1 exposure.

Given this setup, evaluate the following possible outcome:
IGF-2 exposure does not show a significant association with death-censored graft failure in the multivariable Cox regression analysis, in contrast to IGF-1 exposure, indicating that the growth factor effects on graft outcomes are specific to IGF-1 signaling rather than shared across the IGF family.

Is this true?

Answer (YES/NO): YES